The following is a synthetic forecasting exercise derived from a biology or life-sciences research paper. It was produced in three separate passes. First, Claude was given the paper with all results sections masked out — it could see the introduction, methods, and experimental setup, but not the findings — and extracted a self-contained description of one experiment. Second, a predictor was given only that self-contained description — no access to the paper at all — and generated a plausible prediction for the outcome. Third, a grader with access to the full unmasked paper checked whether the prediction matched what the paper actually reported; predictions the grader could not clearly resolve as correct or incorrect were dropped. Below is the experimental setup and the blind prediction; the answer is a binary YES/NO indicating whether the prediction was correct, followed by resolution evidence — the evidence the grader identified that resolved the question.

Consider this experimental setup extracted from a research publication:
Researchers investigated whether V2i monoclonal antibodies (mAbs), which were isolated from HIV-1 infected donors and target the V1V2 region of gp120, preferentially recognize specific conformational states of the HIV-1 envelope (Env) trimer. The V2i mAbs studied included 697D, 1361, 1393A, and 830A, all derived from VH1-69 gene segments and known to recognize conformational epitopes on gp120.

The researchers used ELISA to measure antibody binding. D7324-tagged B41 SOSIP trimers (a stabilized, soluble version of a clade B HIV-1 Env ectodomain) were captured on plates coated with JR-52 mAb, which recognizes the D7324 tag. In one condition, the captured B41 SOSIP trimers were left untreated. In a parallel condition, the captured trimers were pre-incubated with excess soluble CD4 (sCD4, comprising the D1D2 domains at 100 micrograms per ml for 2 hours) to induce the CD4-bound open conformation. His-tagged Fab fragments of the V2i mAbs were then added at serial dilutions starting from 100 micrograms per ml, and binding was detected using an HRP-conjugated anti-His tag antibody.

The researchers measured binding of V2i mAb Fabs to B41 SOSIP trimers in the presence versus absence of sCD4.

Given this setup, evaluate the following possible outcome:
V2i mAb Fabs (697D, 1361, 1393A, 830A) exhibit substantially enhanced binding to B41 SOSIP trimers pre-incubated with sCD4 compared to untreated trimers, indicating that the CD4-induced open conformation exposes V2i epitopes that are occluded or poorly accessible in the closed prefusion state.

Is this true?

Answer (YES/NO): YES